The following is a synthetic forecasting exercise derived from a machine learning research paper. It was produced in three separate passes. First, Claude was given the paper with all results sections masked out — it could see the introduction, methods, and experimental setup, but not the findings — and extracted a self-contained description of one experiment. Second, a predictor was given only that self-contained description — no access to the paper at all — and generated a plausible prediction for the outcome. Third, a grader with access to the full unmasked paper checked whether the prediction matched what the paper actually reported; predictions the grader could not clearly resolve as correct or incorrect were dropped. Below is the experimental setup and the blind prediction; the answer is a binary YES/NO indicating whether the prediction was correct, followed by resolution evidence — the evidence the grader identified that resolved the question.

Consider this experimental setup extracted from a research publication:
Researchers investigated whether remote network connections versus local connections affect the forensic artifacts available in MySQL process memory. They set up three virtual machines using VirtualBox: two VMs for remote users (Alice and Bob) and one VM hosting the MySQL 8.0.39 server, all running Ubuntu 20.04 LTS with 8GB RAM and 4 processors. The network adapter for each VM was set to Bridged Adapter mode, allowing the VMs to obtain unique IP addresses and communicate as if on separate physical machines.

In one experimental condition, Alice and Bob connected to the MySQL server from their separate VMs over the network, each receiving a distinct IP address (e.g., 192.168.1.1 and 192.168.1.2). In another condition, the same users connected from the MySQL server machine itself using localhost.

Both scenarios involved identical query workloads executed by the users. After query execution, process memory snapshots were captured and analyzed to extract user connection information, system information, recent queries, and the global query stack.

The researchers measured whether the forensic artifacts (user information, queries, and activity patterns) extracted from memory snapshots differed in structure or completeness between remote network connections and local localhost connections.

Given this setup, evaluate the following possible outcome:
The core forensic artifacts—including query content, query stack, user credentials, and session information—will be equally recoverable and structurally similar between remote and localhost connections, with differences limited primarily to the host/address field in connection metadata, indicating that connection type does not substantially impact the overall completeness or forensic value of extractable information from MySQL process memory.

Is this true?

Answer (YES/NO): YES